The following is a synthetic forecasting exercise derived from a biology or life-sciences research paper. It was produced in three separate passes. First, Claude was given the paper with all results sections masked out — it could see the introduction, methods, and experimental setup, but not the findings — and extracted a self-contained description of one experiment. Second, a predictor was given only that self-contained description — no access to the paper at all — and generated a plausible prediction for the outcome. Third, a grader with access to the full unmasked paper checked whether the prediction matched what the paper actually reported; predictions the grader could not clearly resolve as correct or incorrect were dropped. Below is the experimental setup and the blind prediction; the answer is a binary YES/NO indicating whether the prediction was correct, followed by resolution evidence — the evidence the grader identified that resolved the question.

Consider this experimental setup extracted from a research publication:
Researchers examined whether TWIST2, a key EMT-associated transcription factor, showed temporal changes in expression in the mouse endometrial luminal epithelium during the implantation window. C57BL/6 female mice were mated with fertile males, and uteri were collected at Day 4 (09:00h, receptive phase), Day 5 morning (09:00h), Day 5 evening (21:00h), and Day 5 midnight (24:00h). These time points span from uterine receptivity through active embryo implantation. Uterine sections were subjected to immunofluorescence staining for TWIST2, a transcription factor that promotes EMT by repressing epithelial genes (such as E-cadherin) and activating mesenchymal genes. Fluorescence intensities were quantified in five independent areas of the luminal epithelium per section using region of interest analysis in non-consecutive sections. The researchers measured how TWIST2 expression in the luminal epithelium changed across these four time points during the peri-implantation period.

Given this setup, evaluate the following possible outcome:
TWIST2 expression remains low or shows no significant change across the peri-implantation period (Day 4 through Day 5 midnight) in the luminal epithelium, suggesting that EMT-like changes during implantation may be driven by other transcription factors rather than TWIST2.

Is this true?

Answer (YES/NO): NO